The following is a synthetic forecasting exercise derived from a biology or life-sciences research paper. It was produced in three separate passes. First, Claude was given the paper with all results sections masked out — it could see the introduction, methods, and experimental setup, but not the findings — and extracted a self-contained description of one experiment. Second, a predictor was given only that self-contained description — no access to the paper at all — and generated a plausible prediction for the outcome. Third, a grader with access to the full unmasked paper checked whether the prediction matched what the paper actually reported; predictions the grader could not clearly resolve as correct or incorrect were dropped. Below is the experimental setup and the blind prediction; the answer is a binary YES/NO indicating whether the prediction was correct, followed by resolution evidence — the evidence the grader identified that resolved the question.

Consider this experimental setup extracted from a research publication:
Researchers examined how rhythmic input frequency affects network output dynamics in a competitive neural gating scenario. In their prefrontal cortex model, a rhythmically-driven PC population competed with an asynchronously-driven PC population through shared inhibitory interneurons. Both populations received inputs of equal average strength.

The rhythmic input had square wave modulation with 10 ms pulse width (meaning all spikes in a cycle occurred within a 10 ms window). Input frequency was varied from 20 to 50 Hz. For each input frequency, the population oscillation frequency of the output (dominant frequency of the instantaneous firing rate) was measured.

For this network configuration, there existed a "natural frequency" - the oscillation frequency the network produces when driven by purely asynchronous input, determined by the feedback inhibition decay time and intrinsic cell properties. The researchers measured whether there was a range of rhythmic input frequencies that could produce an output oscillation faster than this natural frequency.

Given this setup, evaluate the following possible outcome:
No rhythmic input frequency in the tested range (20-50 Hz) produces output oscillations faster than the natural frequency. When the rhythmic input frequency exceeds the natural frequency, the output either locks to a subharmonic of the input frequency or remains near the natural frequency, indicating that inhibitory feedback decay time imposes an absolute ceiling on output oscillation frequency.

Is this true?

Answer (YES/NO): NO